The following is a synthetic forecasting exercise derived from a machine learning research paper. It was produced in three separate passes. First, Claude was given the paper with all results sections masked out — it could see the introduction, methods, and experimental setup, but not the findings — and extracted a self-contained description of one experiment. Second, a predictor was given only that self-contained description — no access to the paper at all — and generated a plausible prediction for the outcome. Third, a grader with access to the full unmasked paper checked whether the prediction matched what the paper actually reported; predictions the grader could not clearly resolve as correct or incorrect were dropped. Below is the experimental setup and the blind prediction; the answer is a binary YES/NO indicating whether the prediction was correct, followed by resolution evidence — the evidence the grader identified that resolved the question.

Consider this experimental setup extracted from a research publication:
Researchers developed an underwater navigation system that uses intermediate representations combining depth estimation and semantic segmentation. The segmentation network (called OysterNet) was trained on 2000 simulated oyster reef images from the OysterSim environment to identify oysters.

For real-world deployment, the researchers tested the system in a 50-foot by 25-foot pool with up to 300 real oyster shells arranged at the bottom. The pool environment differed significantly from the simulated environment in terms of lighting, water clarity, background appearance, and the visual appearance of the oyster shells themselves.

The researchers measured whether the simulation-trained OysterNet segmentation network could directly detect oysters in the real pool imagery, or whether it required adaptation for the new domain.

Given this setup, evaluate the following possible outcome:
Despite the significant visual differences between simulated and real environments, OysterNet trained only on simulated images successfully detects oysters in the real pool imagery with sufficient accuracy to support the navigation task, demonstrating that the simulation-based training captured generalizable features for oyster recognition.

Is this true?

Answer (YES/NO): NO